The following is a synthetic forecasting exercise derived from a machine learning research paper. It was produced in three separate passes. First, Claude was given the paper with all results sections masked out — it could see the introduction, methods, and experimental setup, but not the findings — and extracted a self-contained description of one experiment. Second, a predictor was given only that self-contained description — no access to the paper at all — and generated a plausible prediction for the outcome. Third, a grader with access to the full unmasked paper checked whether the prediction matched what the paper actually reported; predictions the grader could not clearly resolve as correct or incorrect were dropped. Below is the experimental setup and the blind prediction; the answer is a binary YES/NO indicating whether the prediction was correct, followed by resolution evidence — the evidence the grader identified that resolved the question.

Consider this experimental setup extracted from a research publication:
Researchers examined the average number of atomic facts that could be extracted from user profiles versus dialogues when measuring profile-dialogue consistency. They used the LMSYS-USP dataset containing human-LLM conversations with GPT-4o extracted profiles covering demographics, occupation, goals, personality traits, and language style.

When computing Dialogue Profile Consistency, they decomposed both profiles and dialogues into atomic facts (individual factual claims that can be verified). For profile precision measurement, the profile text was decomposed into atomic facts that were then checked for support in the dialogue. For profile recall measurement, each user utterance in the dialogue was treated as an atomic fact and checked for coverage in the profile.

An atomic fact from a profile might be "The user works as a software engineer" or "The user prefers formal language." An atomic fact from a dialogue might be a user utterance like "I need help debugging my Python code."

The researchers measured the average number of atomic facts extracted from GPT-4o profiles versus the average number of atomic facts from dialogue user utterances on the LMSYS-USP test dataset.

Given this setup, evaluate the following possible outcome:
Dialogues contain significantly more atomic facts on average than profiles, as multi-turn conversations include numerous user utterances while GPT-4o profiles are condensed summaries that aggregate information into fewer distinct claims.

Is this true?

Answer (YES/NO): NO